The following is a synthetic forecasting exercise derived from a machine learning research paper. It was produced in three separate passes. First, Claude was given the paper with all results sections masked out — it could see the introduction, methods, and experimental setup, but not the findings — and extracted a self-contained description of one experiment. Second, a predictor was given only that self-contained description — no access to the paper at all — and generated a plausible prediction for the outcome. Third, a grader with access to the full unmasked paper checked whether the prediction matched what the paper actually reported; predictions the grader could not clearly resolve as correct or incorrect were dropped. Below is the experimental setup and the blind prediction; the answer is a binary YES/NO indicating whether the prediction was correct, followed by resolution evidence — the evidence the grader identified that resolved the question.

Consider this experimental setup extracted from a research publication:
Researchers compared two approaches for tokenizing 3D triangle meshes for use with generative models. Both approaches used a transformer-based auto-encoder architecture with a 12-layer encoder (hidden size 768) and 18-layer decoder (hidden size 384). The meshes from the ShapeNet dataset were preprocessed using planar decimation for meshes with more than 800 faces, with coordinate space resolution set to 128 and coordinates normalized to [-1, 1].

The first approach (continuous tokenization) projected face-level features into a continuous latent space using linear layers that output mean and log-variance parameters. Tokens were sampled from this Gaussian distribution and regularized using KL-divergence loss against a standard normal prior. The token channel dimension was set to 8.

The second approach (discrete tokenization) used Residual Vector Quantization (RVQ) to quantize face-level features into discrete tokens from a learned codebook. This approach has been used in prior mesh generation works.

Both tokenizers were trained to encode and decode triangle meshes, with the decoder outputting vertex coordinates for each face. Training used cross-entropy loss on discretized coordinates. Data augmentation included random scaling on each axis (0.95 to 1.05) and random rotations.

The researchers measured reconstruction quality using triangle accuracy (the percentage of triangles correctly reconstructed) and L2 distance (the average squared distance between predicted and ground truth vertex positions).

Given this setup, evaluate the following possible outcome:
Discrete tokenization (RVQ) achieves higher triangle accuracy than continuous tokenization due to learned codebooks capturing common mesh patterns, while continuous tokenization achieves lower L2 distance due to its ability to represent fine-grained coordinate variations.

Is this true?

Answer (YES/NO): NO